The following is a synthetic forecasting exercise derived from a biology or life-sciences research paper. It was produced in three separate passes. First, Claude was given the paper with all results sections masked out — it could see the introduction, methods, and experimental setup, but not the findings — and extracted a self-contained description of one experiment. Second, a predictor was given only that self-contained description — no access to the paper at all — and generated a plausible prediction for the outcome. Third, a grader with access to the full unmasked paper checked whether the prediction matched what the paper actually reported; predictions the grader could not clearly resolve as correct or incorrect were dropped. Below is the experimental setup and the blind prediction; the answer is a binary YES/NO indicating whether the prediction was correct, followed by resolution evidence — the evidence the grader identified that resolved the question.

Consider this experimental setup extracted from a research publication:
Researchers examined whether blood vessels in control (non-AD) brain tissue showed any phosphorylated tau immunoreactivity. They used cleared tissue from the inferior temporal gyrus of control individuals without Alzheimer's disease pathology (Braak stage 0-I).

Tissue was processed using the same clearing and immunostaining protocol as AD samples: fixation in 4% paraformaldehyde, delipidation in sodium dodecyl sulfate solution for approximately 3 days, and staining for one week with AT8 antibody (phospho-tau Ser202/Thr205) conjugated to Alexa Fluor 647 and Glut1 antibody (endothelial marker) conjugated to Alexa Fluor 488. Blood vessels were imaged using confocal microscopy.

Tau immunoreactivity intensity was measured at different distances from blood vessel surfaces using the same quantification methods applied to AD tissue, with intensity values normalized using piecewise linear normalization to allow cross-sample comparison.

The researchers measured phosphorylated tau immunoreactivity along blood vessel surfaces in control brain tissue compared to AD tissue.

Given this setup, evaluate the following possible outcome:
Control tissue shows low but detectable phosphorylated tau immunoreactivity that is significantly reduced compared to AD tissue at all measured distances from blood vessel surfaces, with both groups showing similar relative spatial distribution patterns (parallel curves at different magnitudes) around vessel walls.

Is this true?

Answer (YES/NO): NO